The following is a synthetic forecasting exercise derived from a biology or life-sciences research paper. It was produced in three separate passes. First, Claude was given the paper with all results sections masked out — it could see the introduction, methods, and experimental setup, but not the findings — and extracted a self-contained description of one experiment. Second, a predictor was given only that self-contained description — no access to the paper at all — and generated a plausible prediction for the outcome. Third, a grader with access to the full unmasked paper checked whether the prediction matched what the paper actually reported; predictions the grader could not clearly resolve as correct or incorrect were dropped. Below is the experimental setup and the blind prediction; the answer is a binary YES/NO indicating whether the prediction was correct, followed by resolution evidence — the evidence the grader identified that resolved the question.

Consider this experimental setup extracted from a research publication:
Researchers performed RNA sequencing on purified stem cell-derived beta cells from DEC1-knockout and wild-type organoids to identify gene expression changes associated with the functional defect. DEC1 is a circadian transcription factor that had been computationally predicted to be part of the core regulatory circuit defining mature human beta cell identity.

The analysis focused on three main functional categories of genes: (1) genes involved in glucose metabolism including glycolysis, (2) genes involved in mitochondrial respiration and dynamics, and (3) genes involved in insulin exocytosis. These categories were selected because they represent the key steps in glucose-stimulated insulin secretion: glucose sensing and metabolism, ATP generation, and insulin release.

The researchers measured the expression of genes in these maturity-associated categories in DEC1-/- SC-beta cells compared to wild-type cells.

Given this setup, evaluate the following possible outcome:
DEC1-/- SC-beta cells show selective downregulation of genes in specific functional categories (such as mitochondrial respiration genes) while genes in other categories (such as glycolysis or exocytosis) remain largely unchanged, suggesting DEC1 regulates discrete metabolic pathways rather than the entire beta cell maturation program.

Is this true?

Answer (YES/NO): NO